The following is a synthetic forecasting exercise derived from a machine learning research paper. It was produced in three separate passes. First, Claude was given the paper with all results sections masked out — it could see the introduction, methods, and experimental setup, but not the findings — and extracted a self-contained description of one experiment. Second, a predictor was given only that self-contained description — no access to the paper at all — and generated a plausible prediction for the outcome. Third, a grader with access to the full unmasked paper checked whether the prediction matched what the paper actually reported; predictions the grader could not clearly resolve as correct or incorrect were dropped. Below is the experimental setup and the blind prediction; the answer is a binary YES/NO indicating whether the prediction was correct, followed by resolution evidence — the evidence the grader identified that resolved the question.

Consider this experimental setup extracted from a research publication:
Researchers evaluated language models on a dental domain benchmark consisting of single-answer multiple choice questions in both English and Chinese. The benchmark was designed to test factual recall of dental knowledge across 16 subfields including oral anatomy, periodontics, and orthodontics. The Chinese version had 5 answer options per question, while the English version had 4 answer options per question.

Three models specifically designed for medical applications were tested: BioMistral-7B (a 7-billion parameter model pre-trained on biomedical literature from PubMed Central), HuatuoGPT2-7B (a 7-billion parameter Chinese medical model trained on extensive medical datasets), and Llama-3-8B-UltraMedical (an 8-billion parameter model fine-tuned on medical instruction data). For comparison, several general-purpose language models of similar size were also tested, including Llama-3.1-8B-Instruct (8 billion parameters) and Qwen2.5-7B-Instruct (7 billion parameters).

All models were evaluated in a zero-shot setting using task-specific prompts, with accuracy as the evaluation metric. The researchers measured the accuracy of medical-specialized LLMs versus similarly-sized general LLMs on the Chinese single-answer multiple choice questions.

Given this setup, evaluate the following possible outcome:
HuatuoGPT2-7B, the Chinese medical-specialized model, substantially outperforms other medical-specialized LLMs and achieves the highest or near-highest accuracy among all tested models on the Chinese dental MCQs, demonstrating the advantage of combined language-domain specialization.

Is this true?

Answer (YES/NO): NO